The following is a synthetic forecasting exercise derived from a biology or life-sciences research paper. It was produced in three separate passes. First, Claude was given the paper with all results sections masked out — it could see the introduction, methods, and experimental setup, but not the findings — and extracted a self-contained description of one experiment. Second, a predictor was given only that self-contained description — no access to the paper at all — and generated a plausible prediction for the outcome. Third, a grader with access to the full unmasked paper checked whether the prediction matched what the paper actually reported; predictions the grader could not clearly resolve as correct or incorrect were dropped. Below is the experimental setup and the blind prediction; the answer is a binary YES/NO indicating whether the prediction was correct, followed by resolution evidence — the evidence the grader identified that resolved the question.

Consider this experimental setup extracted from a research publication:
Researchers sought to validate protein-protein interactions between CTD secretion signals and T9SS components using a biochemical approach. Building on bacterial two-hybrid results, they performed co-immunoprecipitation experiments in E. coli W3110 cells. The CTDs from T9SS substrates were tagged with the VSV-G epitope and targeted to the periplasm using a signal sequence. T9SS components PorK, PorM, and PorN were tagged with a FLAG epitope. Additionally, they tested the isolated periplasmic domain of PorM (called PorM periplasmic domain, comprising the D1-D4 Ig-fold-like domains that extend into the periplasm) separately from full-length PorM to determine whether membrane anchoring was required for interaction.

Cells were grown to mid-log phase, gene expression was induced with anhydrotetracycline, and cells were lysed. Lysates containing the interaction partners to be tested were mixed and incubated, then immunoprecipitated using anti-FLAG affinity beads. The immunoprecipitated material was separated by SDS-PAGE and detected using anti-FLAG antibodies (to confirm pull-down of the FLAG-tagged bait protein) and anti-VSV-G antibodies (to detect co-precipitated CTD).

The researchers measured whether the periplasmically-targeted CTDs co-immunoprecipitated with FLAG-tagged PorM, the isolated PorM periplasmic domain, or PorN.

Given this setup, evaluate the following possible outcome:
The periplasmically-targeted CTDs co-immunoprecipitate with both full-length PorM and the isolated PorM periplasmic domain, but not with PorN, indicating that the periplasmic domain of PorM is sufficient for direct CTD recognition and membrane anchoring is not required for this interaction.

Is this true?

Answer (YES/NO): NO